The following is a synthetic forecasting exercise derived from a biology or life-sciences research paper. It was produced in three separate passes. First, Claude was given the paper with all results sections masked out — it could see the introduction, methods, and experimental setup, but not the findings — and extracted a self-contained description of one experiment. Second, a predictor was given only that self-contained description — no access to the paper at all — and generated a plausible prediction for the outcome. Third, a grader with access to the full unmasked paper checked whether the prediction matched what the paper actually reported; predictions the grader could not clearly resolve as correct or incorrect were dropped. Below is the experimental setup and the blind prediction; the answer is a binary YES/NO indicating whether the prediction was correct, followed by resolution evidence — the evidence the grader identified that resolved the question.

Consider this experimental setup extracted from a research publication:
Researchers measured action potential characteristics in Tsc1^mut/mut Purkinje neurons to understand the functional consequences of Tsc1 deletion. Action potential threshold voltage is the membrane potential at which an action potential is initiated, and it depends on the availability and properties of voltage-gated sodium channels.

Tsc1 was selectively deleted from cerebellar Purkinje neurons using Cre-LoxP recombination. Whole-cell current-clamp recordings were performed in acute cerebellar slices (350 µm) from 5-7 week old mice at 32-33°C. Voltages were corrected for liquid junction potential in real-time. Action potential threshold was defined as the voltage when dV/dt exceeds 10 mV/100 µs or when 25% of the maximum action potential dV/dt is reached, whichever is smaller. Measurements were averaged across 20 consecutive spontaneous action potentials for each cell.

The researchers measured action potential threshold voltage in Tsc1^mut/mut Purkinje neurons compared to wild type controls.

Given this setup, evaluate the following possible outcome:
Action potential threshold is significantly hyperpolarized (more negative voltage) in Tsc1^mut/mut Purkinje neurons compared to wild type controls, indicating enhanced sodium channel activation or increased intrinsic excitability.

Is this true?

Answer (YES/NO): NO